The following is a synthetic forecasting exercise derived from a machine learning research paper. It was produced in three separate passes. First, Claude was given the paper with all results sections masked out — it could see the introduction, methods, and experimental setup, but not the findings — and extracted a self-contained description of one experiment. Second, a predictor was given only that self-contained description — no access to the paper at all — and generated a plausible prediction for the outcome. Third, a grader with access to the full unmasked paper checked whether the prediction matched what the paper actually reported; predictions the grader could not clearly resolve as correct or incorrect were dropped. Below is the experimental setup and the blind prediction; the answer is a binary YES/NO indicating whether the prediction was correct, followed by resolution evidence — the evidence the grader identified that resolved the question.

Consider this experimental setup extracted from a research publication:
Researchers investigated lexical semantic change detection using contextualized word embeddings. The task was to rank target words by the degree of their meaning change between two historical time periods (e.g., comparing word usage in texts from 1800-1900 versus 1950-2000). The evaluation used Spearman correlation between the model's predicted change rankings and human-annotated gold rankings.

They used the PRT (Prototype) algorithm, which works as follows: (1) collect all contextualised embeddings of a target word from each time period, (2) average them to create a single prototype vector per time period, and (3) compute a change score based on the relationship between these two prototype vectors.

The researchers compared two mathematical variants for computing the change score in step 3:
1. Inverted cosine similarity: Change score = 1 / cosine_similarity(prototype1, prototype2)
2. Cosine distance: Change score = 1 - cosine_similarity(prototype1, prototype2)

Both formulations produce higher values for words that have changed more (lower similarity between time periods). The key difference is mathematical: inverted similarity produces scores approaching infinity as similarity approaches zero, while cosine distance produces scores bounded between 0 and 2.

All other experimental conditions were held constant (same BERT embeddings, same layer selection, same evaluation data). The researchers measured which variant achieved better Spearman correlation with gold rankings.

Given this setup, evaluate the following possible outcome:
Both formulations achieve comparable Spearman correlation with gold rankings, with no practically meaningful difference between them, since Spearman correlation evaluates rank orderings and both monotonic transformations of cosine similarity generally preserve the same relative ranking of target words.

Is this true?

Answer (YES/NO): NO